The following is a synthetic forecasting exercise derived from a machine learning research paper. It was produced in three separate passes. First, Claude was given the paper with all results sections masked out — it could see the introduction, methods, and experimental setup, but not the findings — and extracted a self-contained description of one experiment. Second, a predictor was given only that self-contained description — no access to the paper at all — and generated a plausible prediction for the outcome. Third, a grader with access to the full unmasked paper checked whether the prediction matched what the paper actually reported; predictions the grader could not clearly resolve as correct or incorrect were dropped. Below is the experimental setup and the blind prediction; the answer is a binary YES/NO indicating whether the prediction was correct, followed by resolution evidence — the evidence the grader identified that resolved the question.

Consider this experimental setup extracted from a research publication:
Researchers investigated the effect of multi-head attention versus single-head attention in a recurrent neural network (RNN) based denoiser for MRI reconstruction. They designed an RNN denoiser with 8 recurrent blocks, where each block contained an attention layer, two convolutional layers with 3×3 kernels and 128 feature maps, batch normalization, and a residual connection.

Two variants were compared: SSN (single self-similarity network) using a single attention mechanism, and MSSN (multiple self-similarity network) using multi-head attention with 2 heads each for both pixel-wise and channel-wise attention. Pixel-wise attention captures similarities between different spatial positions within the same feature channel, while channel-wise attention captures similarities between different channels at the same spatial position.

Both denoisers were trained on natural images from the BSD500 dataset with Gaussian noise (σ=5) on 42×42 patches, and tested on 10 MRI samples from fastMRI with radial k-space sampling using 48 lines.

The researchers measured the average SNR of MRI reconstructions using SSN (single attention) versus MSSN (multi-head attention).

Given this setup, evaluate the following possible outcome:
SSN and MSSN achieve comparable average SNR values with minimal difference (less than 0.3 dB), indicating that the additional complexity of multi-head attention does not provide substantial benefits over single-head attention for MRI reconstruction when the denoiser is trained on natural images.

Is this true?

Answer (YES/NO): NO